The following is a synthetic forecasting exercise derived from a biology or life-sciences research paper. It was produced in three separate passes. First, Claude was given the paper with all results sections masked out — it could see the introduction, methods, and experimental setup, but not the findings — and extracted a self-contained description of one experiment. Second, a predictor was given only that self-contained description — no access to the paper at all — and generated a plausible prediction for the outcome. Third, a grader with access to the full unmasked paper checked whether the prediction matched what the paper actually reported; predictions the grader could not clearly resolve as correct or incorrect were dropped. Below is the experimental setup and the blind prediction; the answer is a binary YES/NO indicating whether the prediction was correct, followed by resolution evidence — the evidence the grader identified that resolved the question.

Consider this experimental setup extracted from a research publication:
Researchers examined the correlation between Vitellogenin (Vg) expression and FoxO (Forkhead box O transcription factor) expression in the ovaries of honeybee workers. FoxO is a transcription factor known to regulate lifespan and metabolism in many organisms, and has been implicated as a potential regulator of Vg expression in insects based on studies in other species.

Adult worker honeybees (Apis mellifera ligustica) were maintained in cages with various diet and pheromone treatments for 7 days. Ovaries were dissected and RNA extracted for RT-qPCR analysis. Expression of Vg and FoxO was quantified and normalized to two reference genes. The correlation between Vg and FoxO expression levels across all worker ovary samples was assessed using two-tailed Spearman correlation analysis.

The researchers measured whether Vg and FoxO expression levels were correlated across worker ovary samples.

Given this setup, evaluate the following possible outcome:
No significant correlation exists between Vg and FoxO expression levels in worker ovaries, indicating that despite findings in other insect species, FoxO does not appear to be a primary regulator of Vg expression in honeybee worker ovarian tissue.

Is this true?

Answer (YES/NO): YES